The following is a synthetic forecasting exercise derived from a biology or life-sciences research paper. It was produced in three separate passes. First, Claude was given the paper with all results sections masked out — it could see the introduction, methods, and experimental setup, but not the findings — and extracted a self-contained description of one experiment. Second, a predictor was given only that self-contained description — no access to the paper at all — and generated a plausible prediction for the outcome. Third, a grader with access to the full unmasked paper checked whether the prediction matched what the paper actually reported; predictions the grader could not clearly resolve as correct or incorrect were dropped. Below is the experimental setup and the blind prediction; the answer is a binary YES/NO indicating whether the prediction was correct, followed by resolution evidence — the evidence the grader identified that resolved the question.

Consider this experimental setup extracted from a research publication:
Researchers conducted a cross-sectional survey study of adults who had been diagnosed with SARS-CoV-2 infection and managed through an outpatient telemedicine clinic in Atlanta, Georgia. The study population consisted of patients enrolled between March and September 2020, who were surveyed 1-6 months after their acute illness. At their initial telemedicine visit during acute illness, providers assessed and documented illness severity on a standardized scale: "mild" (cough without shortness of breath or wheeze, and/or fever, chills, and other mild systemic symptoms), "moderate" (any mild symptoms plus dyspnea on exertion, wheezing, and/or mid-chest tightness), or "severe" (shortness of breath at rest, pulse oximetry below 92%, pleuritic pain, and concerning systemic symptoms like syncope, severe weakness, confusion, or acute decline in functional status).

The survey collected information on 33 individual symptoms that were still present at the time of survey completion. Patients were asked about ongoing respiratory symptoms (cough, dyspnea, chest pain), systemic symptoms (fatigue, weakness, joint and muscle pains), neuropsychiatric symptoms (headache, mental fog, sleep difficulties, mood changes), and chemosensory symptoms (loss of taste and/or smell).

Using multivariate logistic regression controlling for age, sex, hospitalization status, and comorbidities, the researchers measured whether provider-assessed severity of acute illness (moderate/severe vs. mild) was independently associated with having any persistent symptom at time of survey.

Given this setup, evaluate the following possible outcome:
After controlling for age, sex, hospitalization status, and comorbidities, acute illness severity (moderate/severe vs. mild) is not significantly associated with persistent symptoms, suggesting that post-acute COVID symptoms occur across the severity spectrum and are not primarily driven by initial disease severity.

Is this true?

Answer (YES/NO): NO